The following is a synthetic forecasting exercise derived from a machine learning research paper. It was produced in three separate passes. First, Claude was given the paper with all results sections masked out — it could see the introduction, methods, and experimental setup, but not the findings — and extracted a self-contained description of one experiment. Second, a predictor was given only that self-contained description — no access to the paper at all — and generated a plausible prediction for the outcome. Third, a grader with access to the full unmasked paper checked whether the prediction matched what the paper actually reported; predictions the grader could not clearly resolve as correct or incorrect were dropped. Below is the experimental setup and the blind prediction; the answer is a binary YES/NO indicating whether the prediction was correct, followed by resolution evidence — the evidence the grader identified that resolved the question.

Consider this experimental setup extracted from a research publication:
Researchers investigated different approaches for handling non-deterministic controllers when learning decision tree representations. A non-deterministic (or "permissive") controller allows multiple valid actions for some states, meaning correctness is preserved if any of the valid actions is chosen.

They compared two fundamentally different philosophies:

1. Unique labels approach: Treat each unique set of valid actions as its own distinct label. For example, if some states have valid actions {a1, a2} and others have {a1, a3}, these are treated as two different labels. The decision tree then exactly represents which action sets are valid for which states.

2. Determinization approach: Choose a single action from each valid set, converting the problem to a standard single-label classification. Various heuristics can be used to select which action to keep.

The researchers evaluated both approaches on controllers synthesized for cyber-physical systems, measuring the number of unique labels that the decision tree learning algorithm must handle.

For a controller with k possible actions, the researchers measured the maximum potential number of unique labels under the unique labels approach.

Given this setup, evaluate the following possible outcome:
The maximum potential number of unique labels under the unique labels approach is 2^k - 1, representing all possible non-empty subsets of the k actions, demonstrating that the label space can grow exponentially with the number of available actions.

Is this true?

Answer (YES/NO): NO